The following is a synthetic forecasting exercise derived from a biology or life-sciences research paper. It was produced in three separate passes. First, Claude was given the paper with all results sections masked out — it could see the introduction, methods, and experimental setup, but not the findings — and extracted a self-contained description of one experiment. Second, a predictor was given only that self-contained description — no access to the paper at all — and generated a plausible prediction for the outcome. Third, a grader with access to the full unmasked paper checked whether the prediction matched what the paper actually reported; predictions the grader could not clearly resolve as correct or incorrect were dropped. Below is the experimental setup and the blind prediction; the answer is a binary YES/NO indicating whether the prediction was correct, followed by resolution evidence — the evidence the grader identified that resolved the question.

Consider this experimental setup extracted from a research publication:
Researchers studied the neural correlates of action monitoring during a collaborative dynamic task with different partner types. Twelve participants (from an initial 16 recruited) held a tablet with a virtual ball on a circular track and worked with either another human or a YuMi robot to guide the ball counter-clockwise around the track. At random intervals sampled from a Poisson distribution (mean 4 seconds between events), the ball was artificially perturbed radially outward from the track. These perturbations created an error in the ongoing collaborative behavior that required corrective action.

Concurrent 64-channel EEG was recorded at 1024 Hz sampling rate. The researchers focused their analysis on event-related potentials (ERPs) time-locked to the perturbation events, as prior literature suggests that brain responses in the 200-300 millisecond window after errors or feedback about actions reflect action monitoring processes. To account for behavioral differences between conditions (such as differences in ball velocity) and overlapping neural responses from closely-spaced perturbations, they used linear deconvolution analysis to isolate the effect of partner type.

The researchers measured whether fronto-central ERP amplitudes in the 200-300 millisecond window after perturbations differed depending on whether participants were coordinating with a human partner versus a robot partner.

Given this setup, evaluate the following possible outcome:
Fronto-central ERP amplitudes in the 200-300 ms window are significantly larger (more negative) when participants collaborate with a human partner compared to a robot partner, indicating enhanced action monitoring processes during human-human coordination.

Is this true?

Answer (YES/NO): NO